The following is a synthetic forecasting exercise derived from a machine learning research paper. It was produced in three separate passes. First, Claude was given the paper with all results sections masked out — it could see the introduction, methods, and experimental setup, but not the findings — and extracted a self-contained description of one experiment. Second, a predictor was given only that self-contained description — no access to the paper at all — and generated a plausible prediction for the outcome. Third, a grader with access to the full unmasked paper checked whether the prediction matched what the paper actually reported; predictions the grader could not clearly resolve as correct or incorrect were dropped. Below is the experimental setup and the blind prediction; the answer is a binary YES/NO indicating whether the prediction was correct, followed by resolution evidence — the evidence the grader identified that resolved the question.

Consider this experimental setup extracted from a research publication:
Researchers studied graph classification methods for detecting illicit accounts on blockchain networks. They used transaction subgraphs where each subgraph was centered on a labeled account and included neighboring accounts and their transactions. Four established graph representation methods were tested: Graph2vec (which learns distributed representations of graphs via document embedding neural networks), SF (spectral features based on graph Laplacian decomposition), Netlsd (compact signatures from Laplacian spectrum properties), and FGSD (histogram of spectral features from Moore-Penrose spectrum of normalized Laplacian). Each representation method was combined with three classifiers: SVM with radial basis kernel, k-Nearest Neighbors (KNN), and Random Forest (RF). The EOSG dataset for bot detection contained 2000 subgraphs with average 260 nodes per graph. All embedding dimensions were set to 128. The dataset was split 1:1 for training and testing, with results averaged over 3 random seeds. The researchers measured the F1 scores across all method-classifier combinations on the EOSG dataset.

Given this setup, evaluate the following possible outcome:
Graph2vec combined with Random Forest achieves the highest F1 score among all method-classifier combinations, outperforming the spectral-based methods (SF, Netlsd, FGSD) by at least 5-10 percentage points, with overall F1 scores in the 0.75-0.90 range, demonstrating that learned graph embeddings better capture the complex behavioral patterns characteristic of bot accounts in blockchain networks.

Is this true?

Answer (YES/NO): NO